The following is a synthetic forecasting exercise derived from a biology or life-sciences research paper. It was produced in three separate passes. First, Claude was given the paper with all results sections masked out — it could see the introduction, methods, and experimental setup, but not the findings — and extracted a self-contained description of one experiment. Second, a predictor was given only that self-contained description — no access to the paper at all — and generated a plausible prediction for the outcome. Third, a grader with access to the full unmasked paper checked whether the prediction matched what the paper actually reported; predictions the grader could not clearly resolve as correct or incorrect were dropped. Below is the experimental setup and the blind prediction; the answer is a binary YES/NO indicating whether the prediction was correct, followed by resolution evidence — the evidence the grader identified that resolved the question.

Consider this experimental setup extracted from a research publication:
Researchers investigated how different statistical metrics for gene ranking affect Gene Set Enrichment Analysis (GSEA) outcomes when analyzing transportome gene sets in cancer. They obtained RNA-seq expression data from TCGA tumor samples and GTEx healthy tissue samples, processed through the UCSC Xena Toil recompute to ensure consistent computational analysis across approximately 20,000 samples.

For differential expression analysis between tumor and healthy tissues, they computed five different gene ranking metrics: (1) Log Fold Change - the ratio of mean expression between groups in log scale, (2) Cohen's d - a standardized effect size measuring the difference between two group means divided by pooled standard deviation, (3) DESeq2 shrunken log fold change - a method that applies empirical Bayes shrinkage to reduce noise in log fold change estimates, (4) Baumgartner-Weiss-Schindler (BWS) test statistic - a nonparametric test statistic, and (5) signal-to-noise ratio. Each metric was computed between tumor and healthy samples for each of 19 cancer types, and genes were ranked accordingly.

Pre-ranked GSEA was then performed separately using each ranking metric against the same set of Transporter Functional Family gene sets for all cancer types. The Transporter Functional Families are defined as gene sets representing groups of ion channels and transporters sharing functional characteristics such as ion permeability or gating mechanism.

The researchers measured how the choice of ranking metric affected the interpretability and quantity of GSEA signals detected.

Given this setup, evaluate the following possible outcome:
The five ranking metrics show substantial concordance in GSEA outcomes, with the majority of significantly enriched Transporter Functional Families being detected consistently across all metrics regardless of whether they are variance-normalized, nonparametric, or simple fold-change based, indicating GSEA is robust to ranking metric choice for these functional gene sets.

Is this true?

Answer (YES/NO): NO